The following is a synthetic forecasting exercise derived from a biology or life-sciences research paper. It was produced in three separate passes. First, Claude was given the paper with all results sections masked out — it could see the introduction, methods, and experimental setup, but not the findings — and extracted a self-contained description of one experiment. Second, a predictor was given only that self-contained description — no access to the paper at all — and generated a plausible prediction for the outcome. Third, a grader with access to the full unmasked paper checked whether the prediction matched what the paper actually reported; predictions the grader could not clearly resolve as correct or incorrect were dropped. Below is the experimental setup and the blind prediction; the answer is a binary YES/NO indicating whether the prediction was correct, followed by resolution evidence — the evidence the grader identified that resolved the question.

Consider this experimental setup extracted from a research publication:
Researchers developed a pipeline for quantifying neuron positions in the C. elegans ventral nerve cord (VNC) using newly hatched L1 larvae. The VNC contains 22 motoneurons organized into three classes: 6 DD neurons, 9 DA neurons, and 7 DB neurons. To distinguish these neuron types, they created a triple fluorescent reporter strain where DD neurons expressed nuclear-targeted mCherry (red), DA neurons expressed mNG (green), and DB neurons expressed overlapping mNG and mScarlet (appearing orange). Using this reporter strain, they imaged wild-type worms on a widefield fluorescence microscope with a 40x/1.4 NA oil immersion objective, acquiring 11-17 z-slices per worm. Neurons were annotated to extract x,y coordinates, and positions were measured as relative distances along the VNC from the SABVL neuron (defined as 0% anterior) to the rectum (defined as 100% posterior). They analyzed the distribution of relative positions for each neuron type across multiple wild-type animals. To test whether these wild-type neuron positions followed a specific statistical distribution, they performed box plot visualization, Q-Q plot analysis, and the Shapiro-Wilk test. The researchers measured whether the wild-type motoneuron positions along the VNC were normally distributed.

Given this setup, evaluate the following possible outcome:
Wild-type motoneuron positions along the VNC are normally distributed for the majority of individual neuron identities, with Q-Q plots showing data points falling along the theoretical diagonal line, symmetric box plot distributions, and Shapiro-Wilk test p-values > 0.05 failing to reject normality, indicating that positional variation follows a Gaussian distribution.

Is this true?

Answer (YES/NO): YES